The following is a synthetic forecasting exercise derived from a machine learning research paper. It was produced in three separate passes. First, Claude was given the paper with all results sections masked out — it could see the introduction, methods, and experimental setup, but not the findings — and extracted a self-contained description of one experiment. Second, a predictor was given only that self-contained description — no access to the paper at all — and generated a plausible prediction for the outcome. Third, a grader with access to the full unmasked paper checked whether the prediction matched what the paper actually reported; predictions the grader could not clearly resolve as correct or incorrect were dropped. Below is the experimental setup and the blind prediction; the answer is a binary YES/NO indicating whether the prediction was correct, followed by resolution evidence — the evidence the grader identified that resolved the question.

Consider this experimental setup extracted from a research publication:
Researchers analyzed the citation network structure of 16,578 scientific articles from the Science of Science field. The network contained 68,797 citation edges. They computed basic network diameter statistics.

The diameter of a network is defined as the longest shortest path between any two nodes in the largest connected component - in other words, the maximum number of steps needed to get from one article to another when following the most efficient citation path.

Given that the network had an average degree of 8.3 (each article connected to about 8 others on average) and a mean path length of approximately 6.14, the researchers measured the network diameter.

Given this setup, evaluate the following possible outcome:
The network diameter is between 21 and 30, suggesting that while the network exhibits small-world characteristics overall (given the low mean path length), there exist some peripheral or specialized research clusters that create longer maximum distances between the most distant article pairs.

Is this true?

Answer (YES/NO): NO